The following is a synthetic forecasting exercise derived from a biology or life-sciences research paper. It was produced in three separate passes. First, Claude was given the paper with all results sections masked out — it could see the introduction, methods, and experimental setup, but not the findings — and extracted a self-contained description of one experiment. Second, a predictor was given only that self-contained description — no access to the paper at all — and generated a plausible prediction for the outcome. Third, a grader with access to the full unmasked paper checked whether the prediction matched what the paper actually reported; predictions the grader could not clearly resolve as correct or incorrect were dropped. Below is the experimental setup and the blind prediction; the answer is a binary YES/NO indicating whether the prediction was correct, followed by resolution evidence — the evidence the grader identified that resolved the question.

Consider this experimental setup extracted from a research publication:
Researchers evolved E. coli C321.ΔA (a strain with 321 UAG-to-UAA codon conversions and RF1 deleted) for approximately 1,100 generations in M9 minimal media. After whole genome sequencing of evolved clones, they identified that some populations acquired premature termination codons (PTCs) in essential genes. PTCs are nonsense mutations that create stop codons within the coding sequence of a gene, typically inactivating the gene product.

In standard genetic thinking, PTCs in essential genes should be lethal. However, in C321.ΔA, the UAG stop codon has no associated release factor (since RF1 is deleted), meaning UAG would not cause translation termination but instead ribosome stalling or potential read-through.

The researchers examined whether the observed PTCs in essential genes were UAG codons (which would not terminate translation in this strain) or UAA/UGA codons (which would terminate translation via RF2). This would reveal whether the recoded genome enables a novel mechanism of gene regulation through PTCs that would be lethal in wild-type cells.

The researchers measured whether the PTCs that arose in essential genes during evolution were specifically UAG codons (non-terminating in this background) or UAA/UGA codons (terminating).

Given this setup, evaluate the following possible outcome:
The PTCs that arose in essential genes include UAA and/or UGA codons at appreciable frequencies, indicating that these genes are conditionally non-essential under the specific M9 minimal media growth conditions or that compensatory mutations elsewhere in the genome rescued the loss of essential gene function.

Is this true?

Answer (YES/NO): NO